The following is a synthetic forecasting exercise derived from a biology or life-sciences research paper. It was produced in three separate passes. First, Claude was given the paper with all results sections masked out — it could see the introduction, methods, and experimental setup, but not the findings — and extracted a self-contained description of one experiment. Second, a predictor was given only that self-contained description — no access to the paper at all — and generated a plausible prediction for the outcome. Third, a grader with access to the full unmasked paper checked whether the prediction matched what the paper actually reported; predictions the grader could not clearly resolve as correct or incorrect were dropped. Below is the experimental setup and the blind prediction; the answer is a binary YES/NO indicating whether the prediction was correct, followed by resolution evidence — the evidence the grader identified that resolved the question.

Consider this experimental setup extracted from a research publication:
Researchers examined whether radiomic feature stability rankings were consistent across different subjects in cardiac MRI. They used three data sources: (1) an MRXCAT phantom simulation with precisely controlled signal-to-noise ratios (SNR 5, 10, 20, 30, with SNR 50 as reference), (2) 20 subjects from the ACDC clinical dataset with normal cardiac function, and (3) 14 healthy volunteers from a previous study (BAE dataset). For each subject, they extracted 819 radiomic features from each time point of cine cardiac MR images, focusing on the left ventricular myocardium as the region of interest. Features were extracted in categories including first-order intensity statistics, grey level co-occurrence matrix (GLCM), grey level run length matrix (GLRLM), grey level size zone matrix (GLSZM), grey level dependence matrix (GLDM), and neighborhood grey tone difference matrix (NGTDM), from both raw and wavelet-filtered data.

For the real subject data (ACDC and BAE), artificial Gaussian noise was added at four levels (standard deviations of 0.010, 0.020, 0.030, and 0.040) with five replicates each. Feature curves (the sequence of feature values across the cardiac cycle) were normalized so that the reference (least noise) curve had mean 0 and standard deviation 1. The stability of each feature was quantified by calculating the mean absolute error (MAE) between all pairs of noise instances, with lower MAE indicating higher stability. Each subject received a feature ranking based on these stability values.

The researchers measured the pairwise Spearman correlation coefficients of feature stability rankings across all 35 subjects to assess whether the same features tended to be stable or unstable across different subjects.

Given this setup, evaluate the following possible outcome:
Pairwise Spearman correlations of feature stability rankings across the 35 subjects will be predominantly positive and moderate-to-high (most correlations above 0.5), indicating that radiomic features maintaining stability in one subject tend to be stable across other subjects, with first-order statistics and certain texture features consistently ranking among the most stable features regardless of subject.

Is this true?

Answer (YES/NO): NO